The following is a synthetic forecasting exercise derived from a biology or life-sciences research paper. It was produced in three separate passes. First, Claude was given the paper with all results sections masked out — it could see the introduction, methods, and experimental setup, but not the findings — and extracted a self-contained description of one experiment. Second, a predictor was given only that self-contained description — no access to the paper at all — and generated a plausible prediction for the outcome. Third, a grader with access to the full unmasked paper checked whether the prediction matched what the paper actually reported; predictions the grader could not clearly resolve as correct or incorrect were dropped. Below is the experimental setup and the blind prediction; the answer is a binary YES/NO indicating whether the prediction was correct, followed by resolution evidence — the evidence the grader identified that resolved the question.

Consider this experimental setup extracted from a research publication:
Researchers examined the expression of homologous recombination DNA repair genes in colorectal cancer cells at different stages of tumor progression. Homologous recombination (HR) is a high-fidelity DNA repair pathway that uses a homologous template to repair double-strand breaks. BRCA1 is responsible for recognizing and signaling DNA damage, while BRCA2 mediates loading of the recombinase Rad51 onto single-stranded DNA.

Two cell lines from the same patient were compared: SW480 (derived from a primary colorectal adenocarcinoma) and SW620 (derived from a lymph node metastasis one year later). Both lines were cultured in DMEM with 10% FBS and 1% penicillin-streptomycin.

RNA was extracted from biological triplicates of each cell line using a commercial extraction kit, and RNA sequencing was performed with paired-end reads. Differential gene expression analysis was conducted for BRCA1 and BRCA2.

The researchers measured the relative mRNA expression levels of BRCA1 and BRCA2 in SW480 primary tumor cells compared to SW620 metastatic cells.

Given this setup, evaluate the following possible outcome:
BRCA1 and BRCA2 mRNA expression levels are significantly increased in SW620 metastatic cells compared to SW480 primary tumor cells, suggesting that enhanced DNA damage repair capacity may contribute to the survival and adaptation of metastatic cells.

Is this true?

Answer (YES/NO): NO